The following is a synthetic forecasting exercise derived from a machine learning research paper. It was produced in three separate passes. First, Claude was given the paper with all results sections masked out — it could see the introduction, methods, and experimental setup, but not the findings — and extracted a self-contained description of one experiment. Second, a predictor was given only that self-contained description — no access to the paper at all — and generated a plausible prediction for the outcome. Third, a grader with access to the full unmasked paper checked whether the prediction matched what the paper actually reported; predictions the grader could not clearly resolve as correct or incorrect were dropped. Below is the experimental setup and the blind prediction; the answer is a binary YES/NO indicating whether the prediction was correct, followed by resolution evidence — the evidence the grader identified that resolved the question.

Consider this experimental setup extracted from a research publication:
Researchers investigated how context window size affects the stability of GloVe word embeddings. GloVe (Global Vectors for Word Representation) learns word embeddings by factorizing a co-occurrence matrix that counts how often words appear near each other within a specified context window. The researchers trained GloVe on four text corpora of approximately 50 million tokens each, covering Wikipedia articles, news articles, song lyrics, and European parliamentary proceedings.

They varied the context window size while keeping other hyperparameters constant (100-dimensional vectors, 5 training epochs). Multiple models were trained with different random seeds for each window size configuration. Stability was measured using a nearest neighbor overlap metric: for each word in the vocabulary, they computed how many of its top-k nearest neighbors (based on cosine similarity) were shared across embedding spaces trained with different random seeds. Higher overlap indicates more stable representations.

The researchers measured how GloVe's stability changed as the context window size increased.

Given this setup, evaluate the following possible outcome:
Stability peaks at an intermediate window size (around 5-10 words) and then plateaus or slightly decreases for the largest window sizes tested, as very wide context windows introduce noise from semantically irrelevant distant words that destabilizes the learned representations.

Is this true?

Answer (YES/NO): NO